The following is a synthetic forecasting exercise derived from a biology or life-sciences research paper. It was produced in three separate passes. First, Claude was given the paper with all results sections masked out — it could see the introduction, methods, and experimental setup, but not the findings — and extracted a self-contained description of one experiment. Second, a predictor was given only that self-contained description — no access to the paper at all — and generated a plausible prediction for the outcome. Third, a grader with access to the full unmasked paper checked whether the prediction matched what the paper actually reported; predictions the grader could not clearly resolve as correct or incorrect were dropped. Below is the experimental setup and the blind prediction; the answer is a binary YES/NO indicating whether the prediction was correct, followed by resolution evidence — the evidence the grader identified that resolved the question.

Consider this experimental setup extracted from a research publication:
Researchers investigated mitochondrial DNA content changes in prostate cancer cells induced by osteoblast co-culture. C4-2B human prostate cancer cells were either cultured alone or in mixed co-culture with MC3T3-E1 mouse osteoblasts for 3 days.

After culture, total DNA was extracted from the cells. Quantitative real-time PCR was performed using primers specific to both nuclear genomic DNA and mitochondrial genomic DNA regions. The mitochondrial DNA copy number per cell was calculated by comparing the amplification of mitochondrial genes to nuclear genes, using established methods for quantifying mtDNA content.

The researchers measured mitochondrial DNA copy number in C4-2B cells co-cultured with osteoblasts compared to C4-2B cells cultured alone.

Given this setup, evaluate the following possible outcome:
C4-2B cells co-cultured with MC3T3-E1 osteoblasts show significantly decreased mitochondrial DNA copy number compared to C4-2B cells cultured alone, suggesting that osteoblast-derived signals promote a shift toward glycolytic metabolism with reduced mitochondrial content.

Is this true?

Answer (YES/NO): YES